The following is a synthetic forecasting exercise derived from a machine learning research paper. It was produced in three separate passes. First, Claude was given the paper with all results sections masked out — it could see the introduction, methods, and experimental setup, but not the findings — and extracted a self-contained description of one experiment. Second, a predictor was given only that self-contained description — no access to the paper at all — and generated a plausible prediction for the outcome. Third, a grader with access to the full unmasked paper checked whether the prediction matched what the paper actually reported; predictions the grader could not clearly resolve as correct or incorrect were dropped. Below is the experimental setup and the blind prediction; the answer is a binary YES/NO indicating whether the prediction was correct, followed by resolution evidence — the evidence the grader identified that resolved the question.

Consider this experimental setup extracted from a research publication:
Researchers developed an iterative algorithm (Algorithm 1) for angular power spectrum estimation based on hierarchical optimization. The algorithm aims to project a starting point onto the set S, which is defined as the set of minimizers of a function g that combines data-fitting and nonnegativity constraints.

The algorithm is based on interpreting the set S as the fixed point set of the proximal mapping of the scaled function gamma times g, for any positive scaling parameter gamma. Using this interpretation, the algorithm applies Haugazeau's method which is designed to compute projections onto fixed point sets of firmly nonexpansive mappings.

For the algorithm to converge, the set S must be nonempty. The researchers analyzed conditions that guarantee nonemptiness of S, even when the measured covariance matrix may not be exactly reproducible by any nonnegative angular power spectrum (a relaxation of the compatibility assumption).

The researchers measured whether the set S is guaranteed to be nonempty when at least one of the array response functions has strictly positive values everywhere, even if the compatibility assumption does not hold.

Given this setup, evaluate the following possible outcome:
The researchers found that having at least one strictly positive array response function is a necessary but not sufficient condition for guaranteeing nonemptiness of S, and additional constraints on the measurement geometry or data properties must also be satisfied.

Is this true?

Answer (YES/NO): NO